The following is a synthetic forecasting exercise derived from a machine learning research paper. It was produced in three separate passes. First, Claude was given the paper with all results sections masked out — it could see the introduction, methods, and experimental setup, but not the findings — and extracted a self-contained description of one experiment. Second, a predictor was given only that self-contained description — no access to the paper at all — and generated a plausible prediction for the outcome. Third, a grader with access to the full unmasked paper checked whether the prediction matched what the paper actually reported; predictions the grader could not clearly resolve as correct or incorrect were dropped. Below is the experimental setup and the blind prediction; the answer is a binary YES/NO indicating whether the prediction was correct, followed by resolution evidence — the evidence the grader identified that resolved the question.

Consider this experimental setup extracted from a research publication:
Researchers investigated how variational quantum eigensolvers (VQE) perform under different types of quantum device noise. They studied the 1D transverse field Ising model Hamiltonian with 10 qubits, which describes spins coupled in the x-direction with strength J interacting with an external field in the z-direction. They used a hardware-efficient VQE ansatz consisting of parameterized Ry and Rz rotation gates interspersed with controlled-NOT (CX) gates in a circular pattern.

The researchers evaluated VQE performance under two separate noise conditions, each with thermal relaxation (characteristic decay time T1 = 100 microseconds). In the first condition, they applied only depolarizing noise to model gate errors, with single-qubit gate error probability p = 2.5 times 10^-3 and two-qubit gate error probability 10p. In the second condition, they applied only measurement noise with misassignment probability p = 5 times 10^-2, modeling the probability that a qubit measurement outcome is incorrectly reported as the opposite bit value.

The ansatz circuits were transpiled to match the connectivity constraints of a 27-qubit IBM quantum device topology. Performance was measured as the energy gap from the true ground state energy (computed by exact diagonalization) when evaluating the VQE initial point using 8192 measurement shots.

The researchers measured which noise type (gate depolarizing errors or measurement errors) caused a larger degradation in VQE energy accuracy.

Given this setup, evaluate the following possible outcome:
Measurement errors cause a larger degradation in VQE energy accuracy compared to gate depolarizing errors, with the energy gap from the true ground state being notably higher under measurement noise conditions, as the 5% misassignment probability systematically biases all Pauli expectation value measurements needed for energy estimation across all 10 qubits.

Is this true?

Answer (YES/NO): NO